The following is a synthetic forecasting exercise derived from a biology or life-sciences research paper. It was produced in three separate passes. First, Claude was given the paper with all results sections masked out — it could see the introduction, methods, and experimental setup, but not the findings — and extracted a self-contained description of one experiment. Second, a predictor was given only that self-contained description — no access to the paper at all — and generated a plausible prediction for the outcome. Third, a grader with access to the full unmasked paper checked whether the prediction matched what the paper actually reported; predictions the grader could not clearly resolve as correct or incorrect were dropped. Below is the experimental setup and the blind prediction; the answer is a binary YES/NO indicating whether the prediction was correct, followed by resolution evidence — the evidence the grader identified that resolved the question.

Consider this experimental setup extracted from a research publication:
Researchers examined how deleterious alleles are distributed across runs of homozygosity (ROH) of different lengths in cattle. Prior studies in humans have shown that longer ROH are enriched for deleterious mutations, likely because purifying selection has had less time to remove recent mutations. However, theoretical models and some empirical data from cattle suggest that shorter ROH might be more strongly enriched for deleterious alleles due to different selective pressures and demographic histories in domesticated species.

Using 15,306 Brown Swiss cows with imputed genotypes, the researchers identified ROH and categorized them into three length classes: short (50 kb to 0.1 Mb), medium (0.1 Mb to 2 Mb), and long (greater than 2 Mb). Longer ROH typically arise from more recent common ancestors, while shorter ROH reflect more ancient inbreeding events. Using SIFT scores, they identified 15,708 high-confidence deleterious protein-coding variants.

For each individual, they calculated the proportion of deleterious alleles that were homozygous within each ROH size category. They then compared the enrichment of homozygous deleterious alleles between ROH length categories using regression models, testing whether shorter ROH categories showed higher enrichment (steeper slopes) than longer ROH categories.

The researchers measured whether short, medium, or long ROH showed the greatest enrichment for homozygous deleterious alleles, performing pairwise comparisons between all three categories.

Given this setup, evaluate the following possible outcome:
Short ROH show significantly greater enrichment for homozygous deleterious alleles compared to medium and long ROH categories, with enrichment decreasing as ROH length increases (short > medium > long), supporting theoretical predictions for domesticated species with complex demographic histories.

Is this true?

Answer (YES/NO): NO